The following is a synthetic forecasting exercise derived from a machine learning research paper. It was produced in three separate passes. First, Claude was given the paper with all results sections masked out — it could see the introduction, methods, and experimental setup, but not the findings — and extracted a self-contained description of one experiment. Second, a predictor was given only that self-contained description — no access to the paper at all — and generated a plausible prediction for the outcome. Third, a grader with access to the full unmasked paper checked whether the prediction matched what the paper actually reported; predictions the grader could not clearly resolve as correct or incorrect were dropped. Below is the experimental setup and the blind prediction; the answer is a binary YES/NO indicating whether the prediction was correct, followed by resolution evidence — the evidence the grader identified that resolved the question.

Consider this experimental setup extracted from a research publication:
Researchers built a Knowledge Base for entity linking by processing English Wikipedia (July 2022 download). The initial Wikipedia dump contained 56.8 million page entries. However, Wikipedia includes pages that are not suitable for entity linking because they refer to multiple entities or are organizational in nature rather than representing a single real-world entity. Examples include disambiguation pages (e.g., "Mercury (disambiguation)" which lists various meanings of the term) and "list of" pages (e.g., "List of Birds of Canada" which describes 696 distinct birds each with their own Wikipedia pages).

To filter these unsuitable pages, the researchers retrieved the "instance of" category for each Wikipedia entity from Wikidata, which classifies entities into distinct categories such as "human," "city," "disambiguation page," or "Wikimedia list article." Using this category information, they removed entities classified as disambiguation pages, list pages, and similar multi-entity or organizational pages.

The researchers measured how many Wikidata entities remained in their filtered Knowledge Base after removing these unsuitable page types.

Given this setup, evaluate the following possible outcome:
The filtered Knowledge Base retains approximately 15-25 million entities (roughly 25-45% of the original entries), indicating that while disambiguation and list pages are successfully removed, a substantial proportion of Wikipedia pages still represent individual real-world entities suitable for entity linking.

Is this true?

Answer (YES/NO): NO